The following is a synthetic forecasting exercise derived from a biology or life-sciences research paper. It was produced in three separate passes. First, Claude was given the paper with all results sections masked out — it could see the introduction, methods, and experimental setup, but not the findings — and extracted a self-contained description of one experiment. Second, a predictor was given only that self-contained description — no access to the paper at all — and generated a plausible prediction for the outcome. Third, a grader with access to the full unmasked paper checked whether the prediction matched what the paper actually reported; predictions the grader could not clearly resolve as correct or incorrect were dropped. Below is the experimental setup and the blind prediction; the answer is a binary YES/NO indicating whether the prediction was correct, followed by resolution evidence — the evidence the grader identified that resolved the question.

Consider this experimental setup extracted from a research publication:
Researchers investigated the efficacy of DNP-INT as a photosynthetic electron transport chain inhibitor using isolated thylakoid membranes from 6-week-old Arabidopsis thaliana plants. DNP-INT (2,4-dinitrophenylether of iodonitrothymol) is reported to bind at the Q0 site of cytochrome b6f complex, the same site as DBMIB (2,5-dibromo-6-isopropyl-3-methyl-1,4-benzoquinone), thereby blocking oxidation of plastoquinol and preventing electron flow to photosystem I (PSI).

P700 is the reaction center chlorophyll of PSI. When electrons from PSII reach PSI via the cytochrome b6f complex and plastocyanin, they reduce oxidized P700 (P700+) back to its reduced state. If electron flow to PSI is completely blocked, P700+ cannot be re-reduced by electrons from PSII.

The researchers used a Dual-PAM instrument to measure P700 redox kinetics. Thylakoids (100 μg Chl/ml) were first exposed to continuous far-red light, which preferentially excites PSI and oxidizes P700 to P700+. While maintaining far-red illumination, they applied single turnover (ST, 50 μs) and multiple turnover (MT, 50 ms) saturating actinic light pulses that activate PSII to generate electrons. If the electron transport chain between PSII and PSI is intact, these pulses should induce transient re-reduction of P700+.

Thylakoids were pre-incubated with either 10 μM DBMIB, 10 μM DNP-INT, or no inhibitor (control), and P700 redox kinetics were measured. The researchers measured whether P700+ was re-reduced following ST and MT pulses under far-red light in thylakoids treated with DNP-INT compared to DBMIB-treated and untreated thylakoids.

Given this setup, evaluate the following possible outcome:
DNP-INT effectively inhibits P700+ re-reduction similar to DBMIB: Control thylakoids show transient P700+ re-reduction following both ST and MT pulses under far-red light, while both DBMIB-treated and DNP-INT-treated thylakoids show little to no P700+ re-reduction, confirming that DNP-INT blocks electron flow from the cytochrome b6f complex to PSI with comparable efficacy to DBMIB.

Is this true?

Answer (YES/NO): NO